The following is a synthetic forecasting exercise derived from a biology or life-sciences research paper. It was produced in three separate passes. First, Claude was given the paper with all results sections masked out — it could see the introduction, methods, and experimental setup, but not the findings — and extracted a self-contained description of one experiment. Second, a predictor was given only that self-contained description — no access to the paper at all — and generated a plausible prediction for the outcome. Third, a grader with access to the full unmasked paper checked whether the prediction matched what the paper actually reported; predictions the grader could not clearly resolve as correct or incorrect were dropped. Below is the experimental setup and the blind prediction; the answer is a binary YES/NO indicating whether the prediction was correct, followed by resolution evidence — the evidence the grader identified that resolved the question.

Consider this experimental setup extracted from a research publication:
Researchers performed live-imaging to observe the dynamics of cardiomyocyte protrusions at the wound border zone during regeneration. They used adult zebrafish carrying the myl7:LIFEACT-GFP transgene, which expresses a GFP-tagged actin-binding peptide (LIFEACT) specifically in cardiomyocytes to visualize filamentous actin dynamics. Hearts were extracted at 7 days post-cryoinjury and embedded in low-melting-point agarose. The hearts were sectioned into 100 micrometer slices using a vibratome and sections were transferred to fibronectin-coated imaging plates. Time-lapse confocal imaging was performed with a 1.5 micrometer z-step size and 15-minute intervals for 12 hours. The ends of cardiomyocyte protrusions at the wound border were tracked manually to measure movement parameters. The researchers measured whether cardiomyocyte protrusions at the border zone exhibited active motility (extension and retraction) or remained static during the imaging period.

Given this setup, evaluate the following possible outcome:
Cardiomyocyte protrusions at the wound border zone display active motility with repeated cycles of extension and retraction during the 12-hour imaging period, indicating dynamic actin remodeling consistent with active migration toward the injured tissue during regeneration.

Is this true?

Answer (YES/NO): YES